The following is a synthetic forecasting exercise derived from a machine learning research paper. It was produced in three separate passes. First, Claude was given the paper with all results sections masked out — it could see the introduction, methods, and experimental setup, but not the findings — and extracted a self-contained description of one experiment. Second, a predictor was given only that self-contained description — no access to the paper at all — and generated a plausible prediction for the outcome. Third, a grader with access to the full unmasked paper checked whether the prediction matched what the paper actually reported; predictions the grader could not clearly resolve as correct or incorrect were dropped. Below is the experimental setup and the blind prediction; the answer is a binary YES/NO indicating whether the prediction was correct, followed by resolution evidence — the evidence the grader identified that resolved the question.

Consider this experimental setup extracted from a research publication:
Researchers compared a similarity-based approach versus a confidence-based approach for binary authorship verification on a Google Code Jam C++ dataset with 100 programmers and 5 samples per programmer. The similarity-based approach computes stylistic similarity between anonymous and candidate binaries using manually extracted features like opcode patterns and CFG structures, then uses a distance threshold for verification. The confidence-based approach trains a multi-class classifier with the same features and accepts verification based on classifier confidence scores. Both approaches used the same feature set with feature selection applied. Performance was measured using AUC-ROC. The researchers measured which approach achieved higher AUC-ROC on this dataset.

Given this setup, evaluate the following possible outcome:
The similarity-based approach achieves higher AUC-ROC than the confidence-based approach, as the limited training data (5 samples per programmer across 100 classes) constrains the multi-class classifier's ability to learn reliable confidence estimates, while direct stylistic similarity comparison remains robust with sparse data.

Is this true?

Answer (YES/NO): YES